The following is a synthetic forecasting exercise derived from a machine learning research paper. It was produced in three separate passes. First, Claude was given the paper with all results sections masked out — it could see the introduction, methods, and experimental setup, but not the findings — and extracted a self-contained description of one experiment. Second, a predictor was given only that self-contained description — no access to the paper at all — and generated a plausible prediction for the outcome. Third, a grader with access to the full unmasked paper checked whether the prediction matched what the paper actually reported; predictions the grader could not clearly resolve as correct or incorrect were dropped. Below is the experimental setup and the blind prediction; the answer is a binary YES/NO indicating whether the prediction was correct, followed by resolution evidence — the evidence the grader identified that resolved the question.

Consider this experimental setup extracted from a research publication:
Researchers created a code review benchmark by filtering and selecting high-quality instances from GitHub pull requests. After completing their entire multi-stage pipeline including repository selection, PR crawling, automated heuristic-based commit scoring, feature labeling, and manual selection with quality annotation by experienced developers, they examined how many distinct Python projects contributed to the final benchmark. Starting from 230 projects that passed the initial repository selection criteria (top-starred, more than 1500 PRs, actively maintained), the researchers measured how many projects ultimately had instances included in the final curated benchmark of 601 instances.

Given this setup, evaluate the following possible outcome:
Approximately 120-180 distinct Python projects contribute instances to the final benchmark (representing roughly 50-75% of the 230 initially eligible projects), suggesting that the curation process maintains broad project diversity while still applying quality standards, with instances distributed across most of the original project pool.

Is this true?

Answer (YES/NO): NO